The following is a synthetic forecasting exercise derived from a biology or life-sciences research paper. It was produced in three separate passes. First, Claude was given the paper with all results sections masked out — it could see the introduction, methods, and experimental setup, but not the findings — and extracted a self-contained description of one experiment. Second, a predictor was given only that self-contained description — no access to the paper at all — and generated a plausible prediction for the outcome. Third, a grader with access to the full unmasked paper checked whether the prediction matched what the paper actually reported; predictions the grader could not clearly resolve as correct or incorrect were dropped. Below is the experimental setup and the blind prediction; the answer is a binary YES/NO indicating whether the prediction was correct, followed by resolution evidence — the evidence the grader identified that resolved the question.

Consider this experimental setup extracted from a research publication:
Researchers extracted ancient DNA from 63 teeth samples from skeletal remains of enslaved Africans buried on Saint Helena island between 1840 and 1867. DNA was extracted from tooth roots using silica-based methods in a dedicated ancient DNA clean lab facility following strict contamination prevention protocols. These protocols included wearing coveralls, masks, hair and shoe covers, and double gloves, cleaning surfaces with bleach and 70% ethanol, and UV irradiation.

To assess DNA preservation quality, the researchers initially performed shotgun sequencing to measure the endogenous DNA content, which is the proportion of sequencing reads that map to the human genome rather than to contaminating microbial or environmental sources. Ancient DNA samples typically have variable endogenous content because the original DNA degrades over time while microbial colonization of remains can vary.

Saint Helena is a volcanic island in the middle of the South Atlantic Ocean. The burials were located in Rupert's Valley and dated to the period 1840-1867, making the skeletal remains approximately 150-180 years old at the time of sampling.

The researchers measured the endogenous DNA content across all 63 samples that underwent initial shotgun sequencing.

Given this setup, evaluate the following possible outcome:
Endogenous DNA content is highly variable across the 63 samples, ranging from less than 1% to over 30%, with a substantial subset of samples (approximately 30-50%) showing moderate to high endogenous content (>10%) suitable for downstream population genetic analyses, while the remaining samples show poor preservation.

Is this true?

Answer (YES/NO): NO